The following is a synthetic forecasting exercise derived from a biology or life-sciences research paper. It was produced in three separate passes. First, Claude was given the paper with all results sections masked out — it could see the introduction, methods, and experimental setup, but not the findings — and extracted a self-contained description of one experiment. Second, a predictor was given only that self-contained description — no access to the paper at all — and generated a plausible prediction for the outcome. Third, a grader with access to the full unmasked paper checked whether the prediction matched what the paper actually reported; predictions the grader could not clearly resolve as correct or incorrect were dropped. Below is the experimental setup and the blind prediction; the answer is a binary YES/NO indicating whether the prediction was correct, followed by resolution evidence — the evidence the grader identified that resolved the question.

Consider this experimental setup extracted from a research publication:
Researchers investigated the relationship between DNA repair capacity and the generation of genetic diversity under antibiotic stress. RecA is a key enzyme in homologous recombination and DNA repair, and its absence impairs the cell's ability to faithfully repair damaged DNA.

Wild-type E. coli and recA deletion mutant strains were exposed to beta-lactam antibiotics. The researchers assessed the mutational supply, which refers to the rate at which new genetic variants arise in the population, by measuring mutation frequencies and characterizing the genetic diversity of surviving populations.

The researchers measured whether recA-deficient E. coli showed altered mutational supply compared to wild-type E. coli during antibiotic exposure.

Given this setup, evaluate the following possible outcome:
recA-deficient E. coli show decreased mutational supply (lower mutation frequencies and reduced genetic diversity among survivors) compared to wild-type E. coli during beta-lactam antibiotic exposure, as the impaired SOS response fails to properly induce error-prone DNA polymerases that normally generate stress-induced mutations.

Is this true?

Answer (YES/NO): NO